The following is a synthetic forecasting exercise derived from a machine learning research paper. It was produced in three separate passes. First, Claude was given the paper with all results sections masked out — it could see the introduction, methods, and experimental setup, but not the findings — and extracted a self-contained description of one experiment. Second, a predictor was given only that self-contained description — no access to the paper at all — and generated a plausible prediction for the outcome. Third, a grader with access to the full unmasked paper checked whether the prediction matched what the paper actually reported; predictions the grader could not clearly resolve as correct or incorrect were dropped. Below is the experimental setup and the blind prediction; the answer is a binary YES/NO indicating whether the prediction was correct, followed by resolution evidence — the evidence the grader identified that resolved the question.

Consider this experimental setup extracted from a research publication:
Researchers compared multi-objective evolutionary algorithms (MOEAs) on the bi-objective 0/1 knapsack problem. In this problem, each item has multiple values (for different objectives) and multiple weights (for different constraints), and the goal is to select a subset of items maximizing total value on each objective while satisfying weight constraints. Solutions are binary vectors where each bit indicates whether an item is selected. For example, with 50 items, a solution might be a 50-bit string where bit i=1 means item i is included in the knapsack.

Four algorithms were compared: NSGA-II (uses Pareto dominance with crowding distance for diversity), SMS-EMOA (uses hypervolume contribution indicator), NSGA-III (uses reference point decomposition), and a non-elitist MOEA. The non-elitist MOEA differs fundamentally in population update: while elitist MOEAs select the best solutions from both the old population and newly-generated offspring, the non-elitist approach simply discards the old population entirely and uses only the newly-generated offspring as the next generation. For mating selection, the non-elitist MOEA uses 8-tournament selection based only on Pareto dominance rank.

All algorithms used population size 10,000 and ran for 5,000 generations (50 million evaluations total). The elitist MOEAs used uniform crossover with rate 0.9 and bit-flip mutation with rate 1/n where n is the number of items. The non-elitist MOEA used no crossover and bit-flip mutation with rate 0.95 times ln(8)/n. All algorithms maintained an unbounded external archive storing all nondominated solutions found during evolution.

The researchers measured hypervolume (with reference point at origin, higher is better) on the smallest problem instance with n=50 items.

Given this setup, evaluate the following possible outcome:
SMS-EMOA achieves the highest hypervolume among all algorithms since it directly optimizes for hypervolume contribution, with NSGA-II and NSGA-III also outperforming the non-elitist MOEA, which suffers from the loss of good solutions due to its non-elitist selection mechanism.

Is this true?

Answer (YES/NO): NO